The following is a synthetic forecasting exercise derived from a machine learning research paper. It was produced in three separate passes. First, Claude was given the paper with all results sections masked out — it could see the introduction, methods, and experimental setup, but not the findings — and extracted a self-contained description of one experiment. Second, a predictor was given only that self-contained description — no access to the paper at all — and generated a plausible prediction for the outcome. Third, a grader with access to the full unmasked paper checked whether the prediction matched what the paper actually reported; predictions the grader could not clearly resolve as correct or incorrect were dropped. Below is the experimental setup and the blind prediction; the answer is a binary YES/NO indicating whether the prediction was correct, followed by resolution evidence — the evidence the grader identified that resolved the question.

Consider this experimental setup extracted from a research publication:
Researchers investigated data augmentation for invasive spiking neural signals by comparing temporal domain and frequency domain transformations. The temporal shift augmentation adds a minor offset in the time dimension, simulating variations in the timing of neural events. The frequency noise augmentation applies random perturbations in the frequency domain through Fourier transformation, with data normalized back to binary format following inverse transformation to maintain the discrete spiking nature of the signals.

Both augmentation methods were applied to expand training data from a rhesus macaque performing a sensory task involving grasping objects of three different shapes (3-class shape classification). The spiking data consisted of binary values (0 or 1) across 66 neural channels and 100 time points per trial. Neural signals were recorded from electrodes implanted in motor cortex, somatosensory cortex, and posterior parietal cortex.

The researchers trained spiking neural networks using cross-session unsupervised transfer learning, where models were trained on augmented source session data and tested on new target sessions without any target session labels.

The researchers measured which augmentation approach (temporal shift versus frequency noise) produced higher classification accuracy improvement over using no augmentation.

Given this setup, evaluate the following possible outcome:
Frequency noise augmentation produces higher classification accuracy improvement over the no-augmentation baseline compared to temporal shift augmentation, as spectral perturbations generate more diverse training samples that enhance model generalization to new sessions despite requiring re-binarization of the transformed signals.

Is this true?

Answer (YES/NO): YES